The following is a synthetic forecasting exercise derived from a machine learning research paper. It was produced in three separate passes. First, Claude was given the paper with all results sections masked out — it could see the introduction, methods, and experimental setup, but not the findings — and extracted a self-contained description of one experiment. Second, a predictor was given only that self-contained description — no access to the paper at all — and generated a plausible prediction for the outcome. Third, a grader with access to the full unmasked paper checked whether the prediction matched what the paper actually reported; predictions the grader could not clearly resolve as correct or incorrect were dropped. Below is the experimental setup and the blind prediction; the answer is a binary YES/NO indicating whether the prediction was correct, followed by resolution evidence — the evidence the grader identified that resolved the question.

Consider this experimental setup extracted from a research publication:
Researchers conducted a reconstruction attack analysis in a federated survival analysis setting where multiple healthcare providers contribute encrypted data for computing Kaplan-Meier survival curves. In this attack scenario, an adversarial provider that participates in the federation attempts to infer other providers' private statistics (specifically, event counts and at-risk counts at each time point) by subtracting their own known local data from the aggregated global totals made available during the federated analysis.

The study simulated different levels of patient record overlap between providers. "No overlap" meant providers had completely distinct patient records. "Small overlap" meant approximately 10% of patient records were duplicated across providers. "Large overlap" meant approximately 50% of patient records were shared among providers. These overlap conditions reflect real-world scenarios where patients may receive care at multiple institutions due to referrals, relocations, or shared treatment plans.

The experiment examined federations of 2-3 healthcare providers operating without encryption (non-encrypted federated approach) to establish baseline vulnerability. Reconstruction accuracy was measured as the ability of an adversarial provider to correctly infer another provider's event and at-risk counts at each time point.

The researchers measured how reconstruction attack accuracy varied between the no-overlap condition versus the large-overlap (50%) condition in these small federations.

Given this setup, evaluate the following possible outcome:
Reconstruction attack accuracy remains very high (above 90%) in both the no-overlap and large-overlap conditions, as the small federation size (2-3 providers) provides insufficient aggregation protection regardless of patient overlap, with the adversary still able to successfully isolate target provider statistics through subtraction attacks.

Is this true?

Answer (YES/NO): YES